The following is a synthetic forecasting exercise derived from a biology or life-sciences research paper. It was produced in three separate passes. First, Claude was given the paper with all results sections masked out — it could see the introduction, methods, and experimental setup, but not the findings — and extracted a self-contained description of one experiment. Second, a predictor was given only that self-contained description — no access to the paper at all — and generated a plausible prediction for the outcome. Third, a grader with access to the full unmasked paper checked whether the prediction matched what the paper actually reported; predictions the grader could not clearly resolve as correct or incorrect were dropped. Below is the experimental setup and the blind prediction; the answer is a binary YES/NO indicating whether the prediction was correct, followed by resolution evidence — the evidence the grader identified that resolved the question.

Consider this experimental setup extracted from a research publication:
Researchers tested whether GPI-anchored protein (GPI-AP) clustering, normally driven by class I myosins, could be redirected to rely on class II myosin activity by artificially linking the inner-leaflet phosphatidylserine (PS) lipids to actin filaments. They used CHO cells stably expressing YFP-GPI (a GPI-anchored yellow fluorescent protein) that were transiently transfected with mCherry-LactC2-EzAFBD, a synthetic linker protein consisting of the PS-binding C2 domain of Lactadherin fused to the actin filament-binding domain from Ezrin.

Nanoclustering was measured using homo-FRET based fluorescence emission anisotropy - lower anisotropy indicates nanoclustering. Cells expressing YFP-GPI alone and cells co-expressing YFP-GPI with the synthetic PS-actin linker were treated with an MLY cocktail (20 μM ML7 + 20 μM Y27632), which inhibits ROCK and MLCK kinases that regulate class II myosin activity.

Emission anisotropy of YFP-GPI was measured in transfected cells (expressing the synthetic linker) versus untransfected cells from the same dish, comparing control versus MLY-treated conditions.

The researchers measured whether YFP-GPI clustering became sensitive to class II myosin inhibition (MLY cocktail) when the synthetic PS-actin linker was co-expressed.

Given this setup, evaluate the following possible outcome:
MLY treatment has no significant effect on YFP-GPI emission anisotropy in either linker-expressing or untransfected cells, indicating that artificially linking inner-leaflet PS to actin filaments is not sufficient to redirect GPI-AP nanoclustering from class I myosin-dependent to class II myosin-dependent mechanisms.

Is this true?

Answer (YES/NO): NO